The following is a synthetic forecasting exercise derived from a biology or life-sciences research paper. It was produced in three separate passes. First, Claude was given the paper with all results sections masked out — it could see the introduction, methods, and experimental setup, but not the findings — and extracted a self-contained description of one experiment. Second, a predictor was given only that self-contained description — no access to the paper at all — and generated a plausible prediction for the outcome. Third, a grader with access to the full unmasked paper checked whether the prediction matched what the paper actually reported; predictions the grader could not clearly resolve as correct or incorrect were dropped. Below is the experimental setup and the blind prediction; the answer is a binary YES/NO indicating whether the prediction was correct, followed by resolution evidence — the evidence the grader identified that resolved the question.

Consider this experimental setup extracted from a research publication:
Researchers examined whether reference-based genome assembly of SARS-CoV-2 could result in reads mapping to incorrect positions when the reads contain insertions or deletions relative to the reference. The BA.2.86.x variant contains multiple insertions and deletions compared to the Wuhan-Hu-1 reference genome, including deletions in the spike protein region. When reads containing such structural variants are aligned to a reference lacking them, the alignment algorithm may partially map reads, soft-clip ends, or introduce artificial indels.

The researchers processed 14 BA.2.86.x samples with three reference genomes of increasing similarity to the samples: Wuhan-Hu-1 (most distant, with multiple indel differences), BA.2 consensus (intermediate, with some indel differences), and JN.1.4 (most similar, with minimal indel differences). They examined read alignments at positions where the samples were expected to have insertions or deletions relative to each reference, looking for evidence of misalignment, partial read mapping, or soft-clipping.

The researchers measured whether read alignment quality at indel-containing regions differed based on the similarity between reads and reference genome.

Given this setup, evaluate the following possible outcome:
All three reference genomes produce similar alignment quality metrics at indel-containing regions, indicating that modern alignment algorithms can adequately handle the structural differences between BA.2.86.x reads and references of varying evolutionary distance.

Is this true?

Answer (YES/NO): NO